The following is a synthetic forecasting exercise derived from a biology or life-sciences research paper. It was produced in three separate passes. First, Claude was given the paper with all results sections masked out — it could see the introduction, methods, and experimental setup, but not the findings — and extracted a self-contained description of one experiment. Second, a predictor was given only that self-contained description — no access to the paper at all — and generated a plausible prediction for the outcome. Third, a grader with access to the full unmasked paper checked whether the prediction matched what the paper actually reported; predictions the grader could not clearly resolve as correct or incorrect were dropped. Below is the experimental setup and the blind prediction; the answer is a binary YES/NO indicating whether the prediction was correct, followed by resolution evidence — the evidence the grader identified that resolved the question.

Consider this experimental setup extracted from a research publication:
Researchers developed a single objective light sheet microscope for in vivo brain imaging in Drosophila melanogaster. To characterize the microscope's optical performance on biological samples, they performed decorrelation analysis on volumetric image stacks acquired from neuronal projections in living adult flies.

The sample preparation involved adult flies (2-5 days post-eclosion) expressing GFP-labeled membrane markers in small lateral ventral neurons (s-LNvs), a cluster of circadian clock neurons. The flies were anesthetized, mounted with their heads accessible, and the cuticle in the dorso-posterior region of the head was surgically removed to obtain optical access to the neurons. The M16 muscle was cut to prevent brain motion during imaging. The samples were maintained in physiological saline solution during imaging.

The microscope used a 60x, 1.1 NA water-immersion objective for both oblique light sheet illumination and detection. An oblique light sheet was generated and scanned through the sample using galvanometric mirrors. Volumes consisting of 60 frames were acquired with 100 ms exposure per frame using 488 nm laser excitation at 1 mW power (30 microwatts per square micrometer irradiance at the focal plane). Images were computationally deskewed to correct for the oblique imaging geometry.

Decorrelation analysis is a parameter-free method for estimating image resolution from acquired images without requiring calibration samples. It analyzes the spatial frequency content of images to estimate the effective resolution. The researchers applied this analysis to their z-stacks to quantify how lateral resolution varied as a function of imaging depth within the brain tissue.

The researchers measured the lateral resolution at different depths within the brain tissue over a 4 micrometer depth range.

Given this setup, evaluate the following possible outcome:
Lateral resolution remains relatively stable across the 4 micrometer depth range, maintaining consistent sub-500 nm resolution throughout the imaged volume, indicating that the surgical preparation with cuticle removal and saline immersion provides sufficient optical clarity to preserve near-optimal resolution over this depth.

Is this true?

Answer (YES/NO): NO